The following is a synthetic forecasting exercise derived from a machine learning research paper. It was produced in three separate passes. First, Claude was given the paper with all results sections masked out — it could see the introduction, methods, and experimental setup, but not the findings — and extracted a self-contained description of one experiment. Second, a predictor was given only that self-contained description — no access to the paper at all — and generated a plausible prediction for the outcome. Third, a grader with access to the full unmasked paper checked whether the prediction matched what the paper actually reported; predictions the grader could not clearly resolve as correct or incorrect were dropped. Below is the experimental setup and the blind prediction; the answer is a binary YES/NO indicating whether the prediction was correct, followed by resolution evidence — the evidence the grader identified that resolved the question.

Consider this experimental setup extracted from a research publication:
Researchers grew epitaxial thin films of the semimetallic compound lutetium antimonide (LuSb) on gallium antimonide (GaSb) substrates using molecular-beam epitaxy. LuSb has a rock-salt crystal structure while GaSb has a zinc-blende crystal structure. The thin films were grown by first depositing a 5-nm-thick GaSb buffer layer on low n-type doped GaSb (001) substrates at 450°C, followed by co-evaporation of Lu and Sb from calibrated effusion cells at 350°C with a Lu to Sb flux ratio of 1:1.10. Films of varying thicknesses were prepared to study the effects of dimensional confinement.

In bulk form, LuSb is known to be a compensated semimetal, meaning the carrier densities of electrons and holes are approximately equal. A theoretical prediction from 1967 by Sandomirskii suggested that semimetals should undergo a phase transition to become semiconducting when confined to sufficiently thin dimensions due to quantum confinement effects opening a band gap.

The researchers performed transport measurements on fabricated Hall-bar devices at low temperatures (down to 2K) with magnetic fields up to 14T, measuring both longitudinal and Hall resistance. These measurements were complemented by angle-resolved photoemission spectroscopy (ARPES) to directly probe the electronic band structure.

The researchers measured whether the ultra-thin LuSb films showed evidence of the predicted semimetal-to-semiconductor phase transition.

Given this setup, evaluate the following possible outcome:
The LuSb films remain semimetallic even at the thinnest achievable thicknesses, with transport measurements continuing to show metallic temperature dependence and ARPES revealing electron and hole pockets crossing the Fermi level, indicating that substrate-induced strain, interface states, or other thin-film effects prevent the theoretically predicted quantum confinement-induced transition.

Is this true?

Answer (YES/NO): NO